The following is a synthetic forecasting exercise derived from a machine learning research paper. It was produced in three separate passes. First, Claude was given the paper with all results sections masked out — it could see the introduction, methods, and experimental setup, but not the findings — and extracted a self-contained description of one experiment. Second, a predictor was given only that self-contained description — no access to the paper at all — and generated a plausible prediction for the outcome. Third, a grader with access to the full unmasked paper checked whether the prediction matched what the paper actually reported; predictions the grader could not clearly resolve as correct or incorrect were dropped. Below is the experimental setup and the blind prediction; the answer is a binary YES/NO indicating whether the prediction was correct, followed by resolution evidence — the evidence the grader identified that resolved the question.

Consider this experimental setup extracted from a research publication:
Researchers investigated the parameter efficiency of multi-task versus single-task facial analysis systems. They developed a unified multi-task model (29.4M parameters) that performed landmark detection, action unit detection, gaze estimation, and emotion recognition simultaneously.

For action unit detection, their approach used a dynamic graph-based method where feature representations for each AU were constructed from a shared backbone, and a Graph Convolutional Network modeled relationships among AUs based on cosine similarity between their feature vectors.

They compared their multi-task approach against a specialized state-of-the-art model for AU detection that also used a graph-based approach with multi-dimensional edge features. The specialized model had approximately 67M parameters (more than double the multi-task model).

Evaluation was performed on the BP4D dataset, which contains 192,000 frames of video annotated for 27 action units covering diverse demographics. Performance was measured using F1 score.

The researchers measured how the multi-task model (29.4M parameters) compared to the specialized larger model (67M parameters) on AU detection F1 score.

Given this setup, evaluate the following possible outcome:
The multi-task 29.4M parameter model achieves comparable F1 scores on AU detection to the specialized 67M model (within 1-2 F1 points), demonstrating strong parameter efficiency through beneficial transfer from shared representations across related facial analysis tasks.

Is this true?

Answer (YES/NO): NO